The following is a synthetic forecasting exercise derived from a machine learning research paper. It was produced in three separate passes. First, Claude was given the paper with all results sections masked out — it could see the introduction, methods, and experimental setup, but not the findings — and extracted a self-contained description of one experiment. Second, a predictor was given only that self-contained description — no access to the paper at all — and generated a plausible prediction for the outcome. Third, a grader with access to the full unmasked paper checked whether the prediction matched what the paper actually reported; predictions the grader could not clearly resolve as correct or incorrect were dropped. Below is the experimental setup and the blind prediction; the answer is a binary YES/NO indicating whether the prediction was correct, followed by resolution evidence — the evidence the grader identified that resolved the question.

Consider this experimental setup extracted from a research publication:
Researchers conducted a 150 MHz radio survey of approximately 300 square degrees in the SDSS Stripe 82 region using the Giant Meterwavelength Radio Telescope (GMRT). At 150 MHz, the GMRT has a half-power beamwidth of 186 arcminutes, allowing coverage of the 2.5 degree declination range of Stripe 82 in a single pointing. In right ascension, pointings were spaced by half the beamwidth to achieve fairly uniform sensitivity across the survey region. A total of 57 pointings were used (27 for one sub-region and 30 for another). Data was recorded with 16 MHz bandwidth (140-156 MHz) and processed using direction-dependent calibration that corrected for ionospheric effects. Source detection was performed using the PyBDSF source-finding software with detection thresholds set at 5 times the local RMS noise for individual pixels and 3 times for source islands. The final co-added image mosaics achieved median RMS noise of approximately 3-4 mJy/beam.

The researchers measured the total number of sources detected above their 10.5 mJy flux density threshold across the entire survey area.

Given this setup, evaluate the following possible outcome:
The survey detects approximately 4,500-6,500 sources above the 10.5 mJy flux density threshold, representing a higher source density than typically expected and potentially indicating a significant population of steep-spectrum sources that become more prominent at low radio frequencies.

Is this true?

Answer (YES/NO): NO